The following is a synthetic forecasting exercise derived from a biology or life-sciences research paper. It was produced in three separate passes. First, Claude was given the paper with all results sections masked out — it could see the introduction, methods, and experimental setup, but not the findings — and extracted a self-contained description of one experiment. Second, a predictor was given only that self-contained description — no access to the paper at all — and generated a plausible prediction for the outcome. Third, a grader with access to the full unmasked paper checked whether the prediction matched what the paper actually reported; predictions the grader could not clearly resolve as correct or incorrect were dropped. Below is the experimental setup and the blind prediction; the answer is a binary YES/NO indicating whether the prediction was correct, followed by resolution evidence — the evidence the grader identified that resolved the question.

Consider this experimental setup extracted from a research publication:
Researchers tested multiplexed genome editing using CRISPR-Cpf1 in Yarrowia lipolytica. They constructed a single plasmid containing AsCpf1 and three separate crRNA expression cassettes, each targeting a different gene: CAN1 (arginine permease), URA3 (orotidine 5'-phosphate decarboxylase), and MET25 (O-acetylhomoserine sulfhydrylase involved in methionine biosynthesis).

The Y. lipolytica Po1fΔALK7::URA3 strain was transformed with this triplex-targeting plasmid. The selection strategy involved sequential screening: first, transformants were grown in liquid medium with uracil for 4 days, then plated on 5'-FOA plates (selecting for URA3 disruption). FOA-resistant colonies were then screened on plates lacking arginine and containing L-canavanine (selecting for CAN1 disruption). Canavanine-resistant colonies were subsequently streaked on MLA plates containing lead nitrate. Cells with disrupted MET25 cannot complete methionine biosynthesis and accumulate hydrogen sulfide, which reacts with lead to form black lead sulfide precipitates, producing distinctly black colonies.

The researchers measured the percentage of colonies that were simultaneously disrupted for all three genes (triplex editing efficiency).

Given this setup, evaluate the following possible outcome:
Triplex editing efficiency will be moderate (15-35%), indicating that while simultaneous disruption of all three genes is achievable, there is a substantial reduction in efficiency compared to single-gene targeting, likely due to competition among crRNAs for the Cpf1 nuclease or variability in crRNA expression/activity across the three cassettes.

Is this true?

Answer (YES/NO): NO